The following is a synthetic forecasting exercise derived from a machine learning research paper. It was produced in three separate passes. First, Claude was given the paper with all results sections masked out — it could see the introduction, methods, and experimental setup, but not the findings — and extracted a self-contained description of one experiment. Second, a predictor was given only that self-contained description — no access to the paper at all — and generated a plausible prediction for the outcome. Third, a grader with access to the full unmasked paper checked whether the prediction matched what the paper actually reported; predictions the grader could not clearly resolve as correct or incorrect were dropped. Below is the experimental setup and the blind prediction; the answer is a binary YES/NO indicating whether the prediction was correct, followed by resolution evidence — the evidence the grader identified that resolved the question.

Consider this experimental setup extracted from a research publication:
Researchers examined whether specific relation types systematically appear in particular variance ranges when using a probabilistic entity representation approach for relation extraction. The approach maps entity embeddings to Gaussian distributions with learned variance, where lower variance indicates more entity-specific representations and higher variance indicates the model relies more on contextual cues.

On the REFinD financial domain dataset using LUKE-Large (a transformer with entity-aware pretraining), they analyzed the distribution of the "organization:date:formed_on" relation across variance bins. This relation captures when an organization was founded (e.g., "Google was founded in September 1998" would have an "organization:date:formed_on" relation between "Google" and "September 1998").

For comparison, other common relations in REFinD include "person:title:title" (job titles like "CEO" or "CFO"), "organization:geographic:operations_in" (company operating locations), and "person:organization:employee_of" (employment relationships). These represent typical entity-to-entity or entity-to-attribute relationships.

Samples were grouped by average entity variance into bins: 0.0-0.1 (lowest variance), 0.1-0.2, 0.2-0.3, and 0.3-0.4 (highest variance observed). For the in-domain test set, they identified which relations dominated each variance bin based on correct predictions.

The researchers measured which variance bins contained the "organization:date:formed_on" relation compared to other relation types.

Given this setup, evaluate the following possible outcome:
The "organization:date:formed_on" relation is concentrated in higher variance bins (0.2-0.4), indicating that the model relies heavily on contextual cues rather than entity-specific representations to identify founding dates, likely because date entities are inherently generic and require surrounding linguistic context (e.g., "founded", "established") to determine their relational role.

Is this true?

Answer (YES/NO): YES